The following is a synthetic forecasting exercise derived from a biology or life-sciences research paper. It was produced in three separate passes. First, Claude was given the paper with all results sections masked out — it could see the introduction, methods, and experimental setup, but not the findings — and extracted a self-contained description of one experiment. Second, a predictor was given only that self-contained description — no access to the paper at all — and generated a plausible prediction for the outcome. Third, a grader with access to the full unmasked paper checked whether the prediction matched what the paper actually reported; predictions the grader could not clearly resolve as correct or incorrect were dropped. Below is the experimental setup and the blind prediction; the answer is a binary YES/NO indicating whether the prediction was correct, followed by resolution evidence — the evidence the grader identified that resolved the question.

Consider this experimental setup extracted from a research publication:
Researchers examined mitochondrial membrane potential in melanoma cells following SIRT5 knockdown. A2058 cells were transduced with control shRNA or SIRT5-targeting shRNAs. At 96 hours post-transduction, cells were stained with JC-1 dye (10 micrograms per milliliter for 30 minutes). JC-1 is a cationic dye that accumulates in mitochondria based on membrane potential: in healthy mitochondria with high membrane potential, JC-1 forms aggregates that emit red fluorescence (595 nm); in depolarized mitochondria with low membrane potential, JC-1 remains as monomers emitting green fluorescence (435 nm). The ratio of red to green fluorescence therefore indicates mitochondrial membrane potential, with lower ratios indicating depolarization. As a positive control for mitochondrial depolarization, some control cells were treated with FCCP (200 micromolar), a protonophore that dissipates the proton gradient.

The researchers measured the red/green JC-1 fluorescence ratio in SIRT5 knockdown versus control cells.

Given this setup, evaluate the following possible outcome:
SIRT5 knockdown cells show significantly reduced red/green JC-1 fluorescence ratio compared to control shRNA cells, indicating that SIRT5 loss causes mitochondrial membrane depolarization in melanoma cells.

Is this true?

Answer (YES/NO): NO